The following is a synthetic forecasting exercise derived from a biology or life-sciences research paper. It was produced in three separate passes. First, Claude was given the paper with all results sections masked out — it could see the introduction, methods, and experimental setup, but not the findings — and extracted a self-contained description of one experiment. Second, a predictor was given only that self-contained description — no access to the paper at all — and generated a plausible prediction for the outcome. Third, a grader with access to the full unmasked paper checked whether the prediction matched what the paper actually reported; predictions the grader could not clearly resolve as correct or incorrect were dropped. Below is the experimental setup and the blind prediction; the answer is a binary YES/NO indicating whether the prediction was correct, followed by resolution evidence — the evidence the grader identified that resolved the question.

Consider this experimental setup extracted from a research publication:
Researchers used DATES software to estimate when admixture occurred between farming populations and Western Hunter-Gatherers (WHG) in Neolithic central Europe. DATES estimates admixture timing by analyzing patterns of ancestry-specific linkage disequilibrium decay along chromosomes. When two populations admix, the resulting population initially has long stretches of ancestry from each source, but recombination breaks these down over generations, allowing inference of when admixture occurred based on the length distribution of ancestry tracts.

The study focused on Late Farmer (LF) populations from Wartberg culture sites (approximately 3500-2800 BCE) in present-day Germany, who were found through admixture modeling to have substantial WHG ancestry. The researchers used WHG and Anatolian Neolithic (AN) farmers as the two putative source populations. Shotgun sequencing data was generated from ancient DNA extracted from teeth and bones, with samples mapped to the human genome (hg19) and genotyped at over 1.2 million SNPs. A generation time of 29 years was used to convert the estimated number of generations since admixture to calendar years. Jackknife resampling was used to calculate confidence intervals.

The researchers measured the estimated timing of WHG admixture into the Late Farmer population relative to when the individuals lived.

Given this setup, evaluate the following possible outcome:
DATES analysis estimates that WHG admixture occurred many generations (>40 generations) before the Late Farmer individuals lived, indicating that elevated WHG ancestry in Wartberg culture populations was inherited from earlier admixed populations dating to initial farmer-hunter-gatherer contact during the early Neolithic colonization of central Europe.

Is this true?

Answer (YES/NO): NO